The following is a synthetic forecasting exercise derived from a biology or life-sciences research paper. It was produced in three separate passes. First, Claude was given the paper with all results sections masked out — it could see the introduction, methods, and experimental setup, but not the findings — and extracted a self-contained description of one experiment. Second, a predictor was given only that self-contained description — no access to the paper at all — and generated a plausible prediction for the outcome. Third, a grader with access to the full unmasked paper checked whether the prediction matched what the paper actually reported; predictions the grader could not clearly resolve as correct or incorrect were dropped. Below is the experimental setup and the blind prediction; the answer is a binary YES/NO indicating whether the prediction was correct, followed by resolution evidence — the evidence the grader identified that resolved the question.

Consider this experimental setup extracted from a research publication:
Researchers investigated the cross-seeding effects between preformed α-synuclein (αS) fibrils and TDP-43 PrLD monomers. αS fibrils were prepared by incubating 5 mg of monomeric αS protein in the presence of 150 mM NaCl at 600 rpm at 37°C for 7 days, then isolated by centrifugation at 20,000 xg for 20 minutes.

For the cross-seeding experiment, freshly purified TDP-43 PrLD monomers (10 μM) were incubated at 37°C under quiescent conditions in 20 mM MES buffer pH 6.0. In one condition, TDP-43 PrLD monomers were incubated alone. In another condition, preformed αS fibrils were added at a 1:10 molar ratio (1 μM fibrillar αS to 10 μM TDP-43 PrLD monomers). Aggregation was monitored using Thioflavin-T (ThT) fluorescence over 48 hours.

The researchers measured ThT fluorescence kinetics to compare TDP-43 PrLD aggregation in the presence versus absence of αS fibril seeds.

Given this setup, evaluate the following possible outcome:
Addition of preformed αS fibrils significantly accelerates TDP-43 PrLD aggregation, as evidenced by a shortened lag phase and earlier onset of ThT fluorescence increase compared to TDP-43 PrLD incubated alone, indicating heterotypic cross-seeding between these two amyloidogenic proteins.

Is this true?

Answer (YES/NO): YES